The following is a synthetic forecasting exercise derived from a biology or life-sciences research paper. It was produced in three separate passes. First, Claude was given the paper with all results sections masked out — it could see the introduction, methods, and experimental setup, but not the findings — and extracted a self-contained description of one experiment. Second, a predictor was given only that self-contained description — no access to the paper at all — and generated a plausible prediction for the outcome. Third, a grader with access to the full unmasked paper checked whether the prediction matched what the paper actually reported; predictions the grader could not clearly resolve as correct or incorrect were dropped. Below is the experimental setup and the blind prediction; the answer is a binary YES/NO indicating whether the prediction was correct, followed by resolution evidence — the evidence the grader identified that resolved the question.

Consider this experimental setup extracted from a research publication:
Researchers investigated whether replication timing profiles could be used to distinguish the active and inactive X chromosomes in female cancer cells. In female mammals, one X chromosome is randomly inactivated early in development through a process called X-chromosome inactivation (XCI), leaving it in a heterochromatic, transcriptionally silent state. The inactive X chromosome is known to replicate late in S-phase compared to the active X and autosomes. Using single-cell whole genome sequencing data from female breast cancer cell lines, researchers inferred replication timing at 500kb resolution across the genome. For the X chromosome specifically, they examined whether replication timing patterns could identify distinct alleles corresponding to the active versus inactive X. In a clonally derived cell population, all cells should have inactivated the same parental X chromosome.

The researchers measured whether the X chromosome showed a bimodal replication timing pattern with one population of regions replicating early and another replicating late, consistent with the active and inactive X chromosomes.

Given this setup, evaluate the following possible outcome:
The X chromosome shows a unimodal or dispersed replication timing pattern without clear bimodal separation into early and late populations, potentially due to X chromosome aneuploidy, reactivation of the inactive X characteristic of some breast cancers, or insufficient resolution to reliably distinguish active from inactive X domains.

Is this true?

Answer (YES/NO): NO